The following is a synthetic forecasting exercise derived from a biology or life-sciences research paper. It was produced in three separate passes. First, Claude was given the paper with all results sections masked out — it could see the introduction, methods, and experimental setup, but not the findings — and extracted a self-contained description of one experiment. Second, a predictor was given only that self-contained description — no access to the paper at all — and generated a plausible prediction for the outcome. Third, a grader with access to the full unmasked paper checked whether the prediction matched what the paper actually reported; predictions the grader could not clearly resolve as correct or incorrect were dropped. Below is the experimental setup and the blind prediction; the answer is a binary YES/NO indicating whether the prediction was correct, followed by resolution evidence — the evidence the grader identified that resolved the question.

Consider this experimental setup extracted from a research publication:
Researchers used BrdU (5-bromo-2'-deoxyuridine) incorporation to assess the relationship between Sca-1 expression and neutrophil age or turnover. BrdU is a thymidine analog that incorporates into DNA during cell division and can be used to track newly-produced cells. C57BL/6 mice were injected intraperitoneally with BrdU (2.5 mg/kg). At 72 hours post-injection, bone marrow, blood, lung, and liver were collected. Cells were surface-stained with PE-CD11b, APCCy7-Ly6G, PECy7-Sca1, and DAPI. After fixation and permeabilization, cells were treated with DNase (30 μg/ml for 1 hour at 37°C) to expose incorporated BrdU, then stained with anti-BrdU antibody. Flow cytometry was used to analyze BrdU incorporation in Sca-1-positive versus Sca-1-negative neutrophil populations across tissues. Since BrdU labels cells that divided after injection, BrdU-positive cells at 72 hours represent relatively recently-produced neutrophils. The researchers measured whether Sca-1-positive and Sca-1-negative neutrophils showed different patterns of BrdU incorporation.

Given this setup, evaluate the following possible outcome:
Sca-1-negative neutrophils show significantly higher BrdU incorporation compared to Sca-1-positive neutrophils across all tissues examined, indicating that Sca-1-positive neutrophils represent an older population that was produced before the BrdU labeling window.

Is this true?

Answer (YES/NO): NO